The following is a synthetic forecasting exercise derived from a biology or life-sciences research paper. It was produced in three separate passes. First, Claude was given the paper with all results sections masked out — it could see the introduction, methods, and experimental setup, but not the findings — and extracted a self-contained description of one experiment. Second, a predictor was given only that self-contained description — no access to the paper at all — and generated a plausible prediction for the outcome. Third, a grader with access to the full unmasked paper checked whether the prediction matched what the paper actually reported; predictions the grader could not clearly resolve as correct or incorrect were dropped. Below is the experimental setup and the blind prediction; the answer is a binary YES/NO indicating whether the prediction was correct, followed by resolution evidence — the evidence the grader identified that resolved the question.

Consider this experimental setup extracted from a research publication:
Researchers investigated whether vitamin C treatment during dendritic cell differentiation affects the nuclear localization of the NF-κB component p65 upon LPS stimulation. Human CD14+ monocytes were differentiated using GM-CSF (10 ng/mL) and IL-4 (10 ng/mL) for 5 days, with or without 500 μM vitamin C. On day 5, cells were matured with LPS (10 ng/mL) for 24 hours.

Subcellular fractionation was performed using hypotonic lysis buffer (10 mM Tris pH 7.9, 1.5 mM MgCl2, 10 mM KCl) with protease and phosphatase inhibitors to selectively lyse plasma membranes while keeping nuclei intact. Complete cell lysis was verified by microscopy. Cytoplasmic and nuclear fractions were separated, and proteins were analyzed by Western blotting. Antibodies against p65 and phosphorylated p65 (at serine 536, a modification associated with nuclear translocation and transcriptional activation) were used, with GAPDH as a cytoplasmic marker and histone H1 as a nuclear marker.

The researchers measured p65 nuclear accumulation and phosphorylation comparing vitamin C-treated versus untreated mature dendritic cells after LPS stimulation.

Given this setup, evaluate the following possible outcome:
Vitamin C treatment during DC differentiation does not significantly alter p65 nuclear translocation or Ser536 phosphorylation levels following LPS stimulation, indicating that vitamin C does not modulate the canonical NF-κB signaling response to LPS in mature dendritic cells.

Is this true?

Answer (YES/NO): NO